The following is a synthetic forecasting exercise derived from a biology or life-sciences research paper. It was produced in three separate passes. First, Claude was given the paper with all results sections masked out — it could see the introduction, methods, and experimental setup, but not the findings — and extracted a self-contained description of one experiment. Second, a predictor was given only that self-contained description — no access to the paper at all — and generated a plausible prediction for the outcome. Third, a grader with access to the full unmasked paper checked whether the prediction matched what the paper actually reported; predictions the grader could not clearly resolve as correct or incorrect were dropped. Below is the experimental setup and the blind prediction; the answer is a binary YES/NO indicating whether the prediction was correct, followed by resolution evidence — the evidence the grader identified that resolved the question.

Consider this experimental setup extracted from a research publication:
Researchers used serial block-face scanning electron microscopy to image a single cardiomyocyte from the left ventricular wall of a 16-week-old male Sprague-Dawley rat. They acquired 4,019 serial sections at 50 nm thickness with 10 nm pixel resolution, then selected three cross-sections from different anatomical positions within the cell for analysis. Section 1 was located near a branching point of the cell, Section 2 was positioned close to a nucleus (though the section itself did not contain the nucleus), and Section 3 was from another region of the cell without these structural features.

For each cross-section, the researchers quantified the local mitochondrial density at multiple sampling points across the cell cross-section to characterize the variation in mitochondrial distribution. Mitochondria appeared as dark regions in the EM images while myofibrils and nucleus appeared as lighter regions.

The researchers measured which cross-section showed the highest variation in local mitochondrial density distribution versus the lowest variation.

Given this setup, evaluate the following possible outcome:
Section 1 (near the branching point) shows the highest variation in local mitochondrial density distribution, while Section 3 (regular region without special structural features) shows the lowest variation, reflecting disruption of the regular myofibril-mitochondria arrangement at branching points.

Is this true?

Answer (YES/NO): NO